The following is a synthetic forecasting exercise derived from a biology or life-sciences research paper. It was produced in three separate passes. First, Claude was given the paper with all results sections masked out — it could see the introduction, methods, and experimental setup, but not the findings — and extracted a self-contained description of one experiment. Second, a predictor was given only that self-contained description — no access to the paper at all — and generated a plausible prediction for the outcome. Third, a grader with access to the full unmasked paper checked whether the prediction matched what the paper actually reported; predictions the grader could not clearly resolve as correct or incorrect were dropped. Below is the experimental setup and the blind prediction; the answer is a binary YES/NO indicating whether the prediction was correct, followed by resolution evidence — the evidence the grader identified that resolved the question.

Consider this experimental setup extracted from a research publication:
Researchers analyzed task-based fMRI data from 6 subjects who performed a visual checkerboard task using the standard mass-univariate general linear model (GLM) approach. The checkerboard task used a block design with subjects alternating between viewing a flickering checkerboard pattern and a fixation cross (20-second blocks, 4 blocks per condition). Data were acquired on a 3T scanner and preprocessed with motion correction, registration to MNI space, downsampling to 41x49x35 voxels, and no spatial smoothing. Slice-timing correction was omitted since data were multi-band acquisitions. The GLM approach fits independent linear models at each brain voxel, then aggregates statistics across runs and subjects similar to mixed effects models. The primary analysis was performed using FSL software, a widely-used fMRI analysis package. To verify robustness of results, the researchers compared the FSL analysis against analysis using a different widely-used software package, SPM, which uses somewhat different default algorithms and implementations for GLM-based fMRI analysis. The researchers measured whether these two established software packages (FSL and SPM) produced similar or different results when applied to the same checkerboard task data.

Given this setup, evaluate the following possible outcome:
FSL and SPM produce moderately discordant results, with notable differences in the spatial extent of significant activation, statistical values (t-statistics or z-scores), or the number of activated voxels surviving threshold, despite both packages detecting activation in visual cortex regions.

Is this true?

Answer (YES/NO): NO